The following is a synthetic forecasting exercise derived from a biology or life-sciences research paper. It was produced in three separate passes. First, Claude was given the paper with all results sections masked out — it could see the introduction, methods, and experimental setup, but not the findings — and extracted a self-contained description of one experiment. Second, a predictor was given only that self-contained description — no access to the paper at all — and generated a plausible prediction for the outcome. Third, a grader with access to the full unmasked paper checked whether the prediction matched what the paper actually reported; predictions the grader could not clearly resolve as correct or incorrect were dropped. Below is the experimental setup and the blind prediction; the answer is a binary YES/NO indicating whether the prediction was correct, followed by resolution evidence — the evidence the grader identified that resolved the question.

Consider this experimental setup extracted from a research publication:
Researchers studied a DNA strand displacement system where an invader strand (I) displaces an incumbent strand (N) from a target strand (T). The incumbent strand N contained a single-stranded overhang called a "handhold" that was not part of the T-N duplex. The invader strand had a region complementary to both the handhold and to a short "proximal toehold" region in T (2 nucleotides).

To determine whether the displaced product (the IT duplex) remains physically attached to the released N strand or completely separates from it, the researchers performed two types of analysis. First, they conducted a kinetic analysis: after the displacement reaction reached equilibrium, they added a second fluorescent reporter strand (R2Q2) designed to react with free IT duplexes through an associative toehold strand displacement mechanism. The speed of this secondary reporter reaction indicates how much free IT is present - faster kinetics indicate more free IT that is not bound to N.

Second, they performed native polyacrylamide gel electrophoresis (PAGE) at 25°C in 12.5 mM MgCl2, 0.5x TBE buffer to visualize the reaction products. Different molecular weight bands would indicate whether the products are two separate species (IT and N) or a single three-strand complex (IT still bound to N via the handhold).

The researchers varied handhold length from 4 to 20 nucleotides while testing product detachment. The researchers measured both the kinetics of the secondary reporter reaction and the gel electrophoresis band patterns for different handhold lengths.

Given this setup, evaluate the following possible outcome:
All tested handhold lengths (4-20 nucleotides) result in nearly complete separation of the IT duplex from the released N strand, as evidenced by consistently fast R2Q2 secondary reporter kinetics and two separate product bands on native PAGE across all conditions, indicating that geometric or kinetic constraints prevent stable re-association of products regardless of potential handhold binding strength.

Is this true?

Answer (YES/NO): NO